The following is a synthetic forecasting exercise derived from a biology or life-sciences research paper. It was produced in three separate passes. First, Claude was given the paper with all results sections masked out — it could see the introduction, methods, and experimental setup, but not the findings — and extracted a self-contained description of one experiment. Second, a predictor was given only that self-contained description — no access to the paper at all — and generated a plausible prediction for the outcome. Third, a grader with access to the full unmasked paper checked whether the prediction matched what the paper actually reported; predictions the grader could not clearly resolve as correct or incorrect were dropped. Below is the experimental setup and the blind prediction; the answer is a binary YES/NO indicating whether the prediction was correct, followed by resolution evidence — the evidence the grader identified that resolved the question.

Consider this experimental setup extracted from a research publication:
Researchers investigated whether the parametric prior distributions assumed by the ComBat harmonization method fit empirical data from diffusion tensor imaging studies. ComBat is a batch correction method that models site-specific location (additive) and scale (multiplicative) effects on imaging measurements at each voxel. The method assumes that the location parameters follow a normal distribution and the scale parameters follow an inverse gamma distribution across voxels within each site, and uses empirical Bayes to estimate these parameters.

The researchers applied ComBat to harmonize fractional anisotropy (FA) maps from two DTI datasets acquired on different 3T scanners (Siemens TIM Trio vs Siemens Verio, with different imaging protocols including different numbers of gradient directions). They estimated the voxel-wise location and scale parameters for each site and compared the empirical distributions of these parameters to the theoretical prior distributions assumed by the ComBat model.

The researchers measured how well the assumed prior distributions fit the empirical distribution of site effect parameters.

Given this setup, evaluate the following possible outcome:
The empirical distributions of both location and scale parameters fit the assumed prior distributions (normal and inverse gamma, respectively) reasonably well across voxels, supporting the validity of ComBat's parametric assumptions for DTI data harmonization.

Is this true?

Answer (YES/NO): YES